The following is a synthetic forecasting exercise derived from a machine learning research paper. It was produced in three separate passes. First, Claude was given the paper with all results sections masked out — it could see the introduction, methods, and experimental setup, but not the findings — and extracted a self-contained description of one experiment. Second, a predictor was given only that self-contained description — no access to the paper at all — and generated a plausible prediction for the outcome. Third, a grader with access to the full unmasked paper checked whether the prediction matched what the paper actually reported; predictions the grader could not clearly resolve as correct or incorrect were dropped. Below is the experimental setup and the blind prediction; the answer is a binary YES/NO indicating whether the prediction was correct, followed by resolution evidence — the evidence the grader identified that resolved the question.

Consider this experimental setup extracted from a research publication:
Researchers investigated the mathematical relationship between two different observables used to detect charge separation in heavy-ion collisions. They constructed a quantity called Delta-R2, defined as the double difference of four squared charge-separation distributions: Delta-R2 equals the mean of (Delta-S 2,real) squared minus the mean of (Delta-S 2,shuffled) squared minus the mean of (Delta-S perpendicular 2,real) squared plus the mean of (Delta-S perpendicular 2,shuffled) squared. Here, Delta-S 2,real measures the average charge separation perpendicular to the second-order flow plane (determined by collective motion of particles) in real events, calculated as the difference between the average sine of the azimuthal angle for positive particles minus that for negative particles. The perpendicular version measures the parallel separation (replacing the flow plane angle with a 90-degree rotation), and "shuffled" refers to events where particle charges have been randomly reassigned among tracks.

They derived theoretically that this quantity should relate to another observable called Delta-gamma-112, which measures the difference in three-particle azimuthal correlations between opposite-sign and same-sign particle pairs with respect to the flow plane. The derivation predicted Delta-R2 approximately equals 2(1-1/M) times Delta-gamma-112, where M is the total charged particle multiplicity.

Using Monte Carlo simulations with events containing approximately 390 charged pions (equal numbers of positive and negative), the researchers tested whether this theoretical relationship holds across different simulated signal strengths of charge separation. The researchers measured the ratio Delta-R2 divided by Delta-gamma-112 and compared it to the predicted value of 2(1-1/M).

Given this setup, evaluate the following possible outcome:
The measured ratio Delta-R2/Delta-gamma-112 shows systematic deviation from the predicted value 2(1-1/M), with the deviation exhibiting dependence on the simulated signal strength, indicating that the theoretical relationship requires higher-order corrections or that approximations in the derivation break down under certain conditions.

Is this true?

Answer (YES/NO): NO